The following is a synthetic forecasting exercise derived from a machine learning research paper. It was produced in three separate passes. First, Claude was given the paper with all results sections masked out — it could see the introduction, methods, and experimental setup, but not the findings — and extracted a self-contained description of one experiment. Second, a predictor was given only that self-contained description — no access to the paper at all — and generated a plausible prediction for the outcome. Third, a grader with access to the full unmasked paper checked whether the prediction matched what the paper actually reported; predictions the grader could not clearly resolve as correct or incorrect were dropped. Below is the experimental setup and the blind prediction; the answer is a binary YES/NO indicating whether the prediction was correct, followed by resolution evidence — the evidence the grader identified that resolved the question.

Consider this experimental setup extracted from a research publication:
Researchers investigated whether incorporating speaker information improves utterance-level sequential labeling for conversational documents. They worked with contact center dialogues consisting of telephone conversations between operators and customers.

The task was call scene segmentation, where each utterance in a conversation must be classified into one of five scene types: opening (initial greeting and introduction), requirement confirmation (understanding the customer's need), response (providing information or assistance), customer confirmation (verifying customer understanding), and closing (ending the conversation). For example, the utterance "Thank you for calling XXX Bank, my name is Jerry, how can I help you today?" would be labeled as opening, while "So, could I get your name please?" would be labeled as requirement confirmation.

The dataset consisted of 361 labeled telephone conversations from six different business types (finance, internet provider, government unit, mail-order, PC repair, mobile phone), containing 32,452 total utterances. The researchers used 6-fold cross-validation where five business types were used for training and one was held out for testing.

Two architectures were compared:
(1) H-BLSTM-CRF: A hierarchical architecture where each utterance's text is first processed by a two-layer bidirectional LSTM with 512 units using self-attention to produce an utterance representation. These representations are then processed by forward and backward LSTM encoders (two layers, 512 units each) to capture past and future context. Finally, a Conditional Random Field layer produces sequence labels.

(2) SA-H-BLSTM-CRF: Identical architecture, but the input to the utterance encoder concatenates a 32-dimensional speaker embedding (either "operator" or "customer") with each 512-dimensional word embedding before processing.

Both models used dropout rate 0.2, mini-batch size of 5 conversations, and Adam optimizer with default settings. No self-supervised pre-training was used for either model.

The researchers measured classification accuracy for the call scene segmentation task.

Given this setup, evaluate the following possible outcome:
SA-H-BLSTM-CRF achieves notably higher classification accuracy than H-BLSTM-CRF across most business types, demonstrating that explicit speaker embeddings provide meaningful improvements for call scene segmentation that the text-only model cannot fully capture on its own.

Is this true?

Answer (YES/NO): NO